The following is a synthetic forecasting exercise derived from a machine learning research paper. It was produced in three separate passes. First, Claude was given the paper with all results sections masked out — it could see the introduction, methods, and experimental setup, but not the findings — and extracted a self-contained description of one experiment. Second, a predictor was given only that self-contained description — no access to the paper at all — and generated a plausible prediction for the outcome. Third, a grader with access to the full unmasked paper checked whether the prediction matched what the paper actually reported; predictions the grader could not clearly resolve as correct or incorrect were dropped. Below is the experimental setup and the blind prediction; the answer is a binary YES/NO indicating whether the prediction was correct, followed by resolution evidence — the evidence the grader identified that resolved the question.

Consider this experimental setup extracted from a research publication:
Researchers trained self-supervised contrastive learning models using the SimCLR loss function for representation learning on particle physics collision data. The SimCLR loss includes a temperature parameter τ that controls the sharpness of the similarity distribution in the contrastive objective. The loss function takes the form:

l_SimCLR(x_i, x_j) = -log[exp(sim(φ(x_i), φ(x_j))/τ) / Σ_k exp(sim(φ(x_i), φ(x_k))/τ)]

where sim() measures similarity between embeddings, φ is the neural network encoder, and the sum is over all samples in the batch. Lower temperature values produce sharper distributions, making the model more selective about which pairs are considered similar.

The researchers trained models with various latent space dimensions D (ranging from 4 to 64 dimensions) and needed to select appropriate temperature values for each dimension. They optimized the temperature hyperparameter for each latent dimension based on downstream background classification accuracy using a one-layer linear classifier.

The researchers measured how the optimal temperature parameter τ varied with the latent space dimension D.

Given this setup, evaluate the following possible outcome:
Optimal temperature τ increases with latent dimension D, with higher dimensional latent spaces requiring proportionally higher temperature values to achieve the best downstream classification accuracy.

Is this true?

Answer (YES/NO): NO